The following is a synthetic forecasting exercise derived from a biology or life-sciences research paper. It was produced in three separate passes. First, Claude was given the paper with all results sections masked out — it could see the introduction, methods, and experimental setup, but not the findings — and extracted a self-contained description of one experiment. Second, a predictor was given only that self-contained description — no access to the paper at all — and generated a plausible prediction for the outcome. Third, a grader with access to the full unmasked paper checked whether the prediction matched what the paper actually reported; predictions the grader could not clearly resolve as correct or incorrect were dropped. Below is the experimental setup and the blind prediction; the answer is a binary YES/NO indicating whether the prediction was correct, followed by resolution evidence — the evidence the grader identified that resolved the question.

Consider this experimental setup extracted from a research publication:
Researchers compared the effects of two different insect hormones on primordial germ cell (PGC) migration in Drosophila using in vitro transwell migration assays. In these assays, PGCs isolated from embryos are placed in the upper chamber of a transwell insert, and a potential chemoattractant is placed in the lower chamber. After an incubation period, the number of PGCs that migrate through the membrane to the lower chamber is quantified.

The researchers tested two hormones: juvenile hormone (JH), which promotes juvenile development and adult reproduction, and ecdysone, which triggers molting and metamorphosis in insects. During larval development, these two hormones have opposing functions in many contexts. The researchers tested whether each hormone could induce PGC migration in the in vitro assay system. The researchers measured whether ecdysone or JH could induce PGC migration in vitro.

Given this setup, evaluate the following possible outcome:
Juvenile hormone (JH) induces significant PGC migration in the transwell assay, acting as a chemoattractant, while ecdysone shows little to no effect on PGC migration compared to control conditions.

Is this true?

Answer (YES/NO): YES